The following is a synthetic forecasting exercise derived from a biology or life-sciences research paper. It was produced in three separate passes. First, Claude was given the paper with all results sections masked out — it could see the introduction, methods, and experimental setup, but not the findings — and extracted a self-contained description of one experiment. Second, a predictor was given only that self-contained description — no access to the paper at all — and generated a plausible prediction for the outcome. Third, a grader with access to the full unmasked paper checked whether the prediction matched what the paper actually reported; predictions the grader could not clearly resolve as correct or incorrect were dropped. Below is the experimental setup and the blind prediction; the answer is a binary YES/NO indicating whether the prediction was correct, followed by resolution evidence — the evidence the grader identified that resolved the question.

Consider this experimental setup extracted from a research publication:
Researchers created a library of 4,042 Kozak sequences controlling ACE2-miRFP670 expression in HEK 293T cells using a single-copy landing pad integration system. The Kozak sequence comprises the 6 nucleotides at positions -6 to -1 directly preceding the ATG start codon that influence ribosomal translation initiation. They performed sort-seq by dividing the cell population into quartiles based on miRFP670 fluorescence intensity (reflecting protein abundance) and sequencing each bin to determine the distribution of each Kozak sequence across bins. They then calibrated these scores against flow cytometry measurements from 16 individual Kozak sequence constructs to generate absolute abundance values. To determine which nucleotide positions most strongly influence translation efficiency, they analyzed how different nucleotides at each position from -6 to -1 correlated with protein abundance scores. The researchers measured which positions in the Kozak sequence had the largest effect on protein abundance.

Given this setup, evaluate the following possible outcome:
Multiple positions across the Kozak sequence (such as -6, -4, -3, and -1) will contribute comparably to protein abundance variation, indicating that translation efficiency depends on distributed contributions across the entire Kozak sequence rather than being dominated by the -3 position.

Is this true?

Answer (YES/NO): NO